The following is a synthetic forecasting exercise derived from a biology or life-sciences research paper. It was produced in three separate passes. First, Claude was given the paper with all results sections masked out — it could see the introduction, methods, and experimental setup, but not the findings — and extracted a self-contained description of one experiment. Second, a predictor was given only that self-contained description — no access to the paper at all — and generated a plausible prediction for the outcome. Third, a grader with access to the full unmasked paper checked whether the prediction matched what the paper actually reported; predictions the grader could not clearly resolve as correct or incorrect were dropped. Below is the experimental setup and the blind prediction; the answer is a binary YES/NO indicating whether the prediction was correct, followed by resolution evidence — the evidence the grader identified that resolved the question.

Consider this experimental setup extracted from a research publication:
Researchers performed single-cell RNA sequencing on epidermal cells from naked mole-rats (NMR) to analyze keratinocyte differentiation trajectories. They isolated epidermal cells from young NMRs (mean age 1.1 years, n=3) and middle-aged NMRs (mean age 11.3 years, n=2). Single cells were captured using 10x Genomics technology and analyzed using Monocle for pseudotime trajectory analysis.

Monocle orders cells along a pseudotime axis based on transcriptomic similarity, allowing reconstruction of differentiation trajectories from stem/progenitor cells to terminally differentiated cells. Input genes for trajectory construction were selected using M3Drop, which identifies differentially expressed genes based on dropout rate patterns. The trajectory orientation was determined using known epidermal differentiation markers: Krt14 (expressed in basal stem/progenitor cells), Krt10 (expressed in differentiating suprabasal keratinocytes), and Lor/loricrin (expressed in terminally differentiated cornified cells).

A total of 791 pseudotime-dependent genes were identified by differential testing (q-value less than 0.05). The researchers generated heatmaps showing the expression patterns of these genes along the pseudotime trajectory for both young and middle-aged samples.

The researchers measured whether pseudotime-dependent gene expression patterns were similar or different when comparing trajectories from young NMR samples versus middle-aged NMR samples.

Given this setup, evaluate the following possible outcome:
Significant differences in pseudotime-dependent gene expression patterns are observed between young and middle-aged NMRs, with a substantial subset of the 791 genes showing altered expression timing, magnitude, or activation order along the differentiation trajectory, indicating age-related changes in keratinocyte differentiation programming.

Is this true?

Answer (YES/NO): NO